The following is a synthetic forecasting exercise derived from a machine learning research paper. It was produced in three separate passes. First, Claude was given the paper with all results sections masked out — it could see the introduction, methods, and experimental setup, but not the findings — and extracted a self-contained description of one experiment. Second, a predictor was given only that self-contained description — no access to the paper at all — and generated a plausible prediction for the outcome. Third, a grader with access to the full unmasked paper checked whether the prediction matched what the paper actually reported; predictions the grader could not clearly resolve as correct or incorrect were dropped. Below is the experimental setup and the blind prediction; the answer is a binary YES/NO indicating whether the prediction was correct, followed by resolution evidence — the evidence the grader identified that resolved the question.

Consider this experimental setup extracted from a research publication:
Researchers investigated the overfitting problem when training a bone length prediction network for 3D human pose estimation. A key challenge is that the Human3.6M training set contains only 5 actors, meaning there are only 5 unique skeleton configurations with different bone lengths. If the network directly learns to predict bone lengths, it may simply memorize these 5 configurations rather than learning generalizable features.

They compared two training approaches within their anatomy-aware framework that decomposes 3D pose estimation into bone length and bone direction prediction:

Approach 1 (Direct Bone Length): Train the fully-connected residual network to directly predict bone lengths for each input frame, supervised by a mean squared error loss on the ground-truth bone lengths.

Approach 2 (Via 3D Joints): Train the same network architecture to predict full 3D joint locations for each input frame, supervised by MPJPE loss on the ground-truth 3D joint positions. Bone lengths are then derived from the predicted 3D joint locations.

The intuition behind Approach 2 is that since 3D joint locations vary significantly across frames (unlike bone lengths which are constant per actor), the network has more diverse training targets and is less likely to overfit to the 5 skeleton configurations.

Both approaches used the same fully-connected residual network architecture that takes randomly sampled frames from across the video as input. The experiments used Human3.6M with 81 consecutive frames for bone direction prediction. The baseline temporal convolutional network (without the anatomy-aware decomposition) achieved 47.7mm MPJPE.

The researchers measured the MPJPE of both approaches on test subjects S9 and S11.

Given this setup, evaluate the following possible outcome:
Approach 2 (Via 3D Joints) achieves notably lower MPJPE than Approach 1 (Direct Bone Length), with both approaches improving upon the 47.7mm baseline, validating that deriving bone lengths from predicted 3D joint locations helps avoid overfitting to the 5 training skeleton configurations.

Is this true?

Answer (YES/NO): NO